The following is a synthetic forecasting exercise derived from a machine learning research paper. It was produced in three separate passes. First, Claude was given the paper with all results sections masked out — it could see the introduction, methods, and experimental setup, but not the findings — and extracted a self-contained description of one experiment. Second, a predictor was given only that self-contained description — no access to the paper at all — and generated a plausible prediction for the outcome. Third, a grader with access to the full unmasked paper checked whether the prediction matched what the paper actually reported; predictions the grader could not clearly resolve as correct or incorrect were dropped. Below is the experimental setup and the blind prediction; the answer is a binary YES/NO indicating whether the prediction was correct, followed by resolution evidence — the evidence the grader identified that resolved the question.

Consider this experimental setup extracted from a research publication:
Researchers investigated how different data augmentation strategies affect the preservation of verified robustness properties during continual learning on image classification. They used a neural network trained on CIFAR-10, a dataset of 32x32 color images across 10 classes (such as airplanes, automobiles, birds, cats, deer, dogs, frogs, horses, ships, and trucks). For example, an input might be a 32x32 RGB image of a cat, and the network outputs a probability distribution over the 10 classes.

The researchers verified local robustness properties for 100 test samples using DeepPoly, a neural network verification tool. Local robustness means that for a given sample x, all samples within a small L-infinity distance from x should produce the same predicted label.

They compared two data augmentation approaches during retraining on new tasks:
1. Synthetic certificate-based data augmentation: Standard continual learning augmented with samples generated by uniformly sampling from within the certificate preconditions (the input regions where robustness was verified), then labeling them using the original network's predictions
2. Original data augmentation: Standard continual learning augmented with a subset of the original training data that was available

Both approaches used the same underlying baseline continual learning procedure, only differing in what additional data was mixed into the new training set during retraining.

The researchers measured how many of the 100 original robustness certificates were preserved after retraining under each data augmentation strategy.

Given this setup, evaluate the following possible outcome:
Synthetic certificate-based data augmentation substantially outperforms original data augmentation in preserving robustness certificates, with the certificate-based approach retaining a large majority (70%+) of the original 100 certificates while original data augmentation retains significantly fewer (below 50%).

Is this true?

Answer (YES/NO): YES